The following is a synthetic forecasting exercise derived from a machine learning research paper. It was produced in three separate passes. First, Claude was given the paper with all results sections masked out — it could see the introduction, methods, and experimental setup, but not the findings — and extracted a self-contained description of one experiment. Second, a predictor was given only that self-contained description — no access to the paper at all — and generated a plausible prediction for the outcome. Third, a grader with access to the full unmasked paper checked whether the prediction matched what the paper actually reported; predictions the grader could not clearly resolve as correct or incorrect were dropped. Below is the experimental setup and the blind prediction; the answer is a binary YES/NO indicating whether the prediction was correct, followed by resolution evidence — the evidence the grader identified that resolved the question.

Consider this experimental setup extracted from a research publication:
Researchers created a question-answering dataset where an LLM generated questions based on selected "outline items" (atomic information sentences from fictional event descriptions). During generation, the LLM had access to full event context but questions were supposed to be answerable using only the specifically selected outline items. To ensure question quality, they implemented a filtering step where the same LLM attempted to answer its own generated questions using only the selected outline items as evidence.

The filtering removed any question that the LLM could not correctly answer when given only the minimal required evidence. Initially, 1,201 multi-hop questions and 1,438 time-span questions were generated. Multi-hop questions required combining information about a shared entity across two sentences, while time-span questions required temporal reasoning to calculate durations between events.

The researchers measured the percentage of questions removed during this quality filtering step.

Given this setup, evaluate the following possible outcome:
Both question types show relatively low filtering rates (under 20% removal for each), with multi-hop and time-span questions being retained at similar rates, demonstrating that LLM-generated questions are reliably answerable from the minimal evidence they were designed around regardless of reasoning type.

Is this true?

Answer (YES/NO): NO